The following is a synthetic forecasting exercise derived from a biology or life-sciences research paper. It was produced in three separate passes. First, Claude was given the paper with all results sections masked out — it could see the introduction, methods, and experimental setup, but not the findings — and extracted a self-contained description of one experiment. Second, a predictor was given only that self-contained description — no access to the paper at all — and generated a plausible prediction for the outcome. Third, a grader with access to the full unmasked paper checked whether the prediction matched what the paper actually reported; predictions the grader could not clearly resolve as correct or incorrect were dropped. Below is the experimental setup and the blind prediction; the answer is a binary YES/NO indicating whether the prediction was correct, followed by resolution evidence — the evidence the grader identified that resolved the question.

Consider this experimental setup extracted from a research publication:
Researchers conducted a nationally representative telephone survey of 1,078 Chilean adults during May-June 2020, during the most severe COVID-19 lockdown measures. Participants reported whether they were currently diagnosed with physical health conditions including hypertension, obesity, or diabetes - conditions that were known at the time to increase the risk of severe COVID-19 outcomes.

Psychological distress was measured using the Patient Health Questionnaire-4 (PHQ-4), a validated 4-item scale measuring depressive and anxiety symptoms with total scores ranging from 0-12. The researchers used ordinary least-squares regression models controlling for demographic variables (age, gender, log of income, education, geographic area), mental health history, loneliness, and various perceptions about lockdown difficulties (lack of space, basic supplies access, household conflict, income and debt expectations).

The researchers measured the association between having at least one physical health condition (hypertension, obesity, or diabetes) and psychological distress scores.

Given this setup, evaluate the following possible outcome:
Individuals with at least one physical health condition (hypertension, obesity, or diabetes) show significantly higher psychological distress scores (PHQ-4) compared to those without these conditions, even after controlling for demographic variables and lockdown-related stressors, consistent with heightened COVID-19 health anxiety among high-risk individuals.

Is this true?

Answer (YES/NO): NO